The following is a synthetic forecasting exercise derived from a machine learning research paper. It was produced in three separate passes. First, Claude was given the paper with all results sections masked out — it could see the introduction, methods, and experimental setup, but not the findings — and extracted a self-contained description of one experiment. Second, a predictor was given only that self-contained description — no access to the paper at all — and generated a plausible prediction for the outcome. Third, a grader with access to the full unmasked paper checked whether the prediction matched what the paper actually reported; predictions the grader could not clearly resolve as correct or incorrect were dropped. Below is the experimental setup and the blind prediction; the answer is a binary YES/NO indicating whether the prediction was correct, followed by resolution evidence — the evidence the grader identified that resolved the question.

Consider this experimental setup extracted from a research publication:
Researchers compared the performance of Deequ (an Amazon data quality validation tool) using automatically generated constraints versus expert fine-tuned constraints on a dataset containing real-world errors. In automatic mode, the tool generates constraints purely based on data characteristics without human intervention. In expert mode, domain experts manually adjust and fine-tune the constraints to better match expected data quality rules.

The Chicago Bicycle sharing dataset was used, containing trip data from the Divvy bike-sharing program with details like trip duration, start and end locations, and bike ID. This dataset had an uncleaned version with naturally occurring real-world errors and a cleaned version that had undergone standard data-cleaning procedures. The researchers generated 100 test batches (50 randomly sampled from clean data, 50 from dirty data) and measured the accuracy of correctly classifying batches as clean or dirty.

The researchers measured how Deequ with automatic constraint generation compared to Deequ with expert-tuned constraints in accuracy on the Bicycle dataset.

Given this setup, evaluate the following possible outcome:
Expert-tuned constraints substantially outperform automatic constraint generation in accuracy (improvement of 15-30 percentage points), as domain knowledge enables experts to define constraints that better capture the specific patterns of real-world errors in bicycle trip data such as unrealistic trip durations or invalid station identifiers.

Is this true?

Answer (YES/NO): NO